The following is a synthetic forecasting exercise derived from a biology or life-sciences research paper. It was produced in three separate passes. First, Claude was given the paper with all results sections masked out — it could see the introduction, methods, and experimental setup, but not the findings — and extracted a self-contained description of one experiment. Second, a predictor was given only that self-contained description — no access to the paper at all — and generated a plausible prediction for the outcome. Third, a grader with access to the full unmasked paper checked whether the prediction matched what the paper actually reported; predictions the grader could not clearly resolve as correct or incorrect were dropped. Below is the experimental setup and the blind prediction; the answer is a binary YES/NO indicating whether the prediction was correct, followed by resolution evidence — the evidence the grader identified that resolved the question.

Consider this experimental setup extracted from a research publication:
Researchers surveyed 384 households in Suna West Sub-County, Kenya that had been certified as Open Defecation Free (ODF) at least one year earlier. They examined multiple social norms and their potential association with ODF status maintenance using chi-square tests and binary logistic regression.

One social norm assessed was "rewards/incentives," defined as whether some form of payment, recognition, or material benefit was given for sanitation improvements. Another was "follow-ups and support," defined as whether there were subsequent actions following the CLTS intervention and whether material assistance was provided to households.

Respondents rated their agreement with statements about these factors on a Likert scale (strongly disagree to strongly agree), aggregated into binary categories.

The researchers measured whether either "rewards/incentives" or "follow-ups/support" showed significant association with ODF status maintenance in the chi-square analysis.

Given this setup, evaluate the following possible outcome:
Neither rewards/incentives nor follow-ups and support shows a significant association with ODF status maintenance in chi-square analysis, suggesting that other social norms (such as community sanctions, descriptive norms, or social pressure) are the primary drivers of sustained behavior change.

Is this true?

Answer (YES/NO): NO